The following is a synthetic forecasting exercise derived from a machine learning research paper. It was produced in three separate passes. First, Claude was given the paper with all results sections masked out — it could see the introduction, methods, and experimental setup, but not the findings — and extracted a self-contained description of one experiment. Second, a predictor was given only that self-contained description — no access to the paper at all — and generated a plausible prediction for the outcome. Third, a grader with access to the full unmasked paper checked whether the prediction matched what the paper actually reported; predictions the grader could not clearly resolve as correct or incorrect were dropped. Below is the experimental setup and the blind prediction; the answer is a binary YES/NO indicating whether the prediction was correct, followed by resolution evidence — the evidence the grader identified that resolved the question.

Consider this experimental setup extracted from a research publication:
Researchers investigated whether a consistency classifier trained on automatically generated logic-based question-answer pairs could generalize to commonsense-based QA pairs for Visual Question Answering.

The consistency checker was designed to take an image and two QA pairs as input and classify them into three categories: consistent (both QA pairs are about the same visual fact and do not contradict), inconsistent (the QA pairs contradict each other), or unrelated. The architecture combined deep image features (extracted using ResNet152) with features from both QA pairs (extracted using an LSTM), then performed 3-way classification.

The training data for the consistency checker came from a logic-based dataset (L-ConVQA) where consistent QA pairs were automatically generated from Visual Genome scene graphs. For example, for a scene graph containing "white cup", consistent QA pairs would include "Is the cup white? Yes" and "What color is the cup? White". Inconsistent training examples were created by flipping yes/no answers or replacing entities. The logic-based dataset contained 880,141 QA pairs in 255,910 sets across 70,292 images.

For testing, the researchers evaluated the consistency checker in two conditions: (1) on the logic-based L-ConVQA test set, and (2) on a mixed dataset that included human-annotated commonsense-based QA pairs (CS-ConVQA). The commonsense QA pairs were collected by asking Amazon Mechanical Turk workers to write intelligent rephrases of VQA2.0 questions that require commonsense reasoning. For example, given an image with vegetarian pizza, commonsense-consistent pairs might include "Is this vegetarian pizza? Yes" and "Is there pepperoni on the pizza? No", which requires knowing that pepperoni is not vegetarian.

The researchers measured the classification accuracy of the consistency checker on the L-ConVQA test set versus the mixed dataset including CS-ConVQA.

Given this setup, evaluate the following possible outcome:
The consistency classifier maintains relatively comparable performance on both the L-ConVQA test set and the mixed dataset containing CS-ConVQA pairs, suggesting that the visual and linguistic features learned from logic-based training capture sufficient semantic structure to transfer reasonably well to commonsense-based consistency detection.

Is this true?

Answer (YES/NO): NO